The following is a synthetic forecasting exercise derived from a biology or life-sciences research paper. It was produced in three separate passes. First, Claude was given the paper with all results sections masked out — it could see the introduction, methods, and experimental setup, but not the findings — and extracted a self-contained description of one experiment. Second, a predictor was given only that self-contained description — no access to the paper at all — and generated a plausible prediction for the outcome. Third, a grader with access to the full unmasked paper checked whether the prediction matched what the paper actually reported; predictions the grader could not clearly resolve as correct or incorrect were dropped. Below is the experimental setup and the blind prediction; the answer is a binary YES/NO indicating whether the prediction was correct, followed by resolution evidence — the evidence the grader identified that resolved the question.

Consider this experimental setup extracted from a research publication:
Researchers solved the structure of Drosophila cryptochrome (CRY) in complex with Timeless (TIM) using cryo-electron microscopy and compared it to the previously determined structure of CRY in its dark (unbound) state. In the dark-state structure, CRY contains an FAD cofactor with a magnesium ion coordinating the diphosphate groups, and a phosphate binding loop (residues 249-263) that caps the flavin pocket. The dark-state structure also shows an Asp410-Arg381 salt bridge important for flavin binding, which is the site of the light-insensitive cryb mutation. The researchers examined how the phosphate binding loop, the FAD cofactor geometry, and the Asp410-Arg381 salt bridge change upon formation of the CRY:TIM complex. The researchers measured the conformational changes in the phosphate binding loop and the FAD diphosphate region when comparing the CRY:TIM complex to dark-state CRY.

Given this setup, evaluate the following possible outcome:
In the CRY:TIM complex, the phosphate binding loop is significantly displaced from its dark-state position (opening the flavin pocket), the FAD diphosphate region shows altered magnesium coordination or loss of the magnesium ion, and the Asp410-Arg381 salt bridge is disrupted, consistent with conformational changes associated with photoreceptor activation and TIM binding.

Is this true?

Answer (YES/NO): NO